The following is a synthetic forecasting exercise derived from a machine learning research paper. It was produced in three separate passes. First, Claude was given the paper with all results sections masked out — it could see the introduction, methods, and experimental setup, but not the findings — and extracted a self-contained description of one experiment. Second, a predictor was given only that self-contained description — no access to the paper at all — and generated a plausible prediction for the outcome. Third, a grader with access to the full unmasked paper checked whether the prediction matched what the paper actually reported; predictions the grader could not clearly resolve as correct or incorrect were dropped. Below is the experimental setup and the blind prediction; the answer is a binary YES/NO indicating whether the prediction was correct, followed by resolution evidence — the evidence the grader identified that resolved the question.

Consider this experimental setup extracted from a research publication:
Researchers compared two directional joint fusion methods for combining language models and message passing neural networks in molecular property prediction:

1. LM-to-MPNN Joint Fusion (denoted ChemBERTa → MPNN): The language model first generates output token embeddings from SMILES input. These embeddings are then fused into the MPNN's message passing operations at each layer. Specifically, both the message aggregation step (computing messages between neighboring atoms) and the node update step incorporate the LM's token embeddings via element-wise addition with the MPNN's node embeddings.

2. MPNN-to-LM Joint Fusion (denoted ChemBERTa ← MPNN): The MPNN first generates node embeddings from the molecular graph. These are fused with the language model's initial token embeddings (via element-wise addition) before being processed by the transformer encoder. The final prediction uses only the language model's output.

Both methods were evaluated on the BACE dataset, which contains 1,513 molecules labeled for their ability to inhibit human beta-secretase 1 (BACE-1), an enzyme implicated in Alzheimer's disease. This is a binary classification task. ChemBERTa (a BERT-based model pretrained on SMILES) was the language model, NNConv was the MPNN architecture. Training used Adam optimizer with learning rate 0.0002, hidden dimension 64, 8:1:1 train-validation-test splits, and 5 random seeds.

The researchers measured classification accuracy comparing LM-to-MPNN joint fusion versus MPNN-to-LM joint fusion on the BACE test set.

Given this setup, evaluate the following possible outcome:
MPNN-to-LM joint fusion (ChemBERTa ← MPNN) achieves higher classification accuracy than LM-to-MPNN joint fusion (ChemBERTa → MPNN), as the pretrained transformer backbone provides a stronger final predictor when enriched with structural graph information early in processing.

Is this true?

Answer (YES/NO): NO